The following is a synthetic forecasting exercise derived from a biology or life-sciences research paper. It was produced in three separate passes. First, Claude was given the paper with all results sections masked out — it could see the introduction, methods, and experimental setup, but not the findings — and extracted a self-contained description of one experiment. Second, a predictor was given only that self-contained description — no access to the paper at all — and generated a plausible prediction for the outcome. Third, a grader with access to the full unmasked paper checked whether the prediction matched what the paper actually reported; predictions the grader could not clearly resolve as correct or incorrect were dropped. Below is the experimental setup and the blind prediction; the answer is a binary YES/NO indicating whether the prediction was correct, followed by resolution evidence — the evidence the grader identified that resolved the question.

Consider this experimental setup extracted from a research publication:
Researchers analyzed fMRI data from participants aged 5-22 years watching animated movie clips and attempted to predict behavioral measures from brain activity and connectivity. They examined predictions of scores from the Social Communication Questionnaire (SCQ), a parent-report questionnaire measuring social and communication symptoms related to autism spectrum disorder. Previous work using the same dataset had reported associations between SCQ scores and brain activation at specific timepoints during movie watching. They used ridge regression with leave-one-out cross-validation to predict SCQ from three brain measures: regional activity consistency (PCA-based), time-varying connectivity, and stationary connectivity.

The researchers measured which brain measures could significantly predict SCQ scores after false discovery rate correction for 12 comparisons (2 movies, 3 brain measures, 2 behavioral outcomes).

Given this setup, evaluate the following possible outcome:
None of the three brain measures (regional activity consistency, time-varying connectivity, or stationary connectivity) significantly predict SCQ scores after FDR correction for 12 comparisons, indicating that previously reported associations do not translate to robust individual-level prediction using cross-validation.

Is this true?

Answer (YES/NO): YES